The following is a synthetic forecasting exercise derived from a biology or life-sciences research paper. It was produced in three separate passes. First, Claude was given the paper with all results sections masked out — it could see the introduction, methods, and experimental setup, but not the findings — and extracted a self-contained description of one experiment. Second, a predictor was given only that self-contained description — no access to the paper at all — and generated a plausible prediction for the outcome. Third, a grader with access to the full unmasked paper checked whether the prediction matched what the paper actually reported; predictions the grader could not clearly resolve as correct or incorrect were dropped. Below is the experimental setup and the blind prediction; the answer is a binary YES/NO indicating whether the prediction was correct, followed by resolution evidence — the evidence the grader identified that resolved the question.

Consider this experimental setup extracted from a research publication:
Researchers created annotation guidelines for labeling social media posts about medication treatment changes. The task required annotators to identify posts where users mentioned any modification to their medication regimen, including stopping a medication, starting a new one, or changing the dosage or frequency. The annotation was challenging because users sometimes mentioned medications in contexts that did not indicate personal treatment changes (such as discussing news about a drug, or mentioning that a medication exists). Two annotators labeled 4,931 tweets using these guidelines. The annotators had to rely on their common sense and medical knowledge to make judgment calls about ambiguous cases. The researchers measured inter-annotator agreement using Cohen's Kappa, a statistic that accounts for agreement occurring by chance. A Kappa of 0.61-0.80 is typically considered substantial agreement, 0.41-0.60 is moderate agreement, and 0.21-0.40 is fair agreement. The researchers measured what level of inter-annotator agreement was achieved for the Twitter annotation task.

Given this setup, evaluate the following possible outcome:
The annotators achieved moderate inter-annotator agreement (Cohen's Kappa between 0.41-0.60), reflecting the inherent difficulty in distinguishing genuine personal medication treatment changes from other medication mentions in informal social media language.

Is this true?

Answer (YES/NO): NO